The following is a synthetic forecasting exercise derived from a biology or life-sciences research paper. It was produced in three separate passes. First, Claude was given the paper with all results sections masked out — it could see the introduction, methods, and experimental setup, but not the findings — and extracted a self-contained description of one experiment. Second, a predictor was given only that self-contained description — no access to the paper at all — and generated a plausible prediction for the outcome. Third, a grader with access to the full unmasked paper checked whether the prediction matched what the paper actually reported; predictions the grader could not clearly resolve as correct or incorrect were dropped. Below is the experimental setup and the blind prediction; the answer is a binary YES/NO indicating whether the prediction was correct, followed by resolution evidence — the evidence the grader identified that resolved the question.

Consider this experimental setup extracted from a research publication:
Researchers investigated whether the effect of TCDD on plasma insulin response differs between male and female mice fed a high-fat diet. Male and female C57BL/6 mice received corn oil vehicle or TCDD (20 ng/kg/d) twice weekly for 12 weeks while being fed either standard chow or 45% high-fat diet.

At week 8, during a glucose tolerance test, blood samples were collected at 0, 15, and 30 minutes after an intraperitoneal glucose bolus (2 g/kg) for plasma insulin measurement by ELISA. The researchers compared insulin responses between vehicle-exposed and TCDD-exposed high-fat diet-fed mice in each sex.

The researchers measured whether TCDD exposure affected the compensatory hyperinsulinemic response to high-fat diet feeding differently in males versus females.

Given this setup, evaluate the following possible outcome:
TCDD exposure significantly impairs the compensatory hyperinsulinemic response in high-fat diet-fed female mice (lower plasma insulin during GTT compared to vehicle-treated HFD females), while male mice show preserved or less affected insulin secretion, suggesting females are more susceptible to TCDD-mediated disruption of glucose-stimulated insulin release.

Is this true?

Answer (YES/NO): YES